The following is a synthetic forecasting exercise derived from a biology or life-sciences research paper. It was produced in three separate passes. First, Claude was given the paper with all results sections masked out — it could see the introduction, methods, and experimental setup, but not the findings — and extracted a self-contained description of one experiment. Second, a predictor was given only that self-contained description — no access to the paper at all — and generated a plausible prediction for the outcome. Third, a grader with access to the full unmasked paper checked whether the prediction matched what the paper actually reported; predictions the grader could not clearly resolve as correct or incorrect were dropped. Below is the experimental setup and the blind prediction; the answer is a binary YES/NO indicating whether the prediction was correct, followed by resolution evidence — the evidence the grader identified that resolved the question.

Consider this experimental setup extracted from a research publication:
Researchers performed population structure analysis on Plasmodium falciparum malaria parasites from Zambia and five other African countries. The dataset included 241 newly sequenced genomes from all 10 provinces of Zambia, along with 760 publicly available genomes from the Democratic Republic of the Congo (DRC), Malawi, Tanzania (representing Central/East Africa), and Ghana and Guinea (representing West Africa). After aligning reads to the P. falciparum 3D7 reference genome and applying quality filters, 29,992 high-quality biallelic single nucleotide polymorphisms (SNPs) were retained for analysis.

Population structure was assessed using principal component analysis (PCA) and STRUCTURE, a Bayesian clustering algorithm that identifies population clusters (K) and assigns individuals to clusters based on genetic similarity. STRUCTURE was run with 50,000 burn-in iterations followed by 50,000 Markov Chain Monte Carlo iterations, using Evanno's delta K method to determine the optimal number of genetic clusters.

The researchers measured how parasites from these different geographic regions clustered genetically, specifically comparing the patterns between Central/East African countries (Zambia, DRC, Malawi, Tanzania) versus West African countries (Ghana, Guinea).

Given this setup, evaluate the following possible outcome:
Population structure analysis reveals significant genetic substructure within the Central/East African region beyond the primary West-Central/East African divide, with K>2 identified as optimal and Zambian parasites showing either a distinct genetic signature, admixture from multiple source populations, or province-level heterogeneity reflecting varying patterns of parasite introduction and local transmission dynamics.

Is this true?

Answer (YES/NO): NO